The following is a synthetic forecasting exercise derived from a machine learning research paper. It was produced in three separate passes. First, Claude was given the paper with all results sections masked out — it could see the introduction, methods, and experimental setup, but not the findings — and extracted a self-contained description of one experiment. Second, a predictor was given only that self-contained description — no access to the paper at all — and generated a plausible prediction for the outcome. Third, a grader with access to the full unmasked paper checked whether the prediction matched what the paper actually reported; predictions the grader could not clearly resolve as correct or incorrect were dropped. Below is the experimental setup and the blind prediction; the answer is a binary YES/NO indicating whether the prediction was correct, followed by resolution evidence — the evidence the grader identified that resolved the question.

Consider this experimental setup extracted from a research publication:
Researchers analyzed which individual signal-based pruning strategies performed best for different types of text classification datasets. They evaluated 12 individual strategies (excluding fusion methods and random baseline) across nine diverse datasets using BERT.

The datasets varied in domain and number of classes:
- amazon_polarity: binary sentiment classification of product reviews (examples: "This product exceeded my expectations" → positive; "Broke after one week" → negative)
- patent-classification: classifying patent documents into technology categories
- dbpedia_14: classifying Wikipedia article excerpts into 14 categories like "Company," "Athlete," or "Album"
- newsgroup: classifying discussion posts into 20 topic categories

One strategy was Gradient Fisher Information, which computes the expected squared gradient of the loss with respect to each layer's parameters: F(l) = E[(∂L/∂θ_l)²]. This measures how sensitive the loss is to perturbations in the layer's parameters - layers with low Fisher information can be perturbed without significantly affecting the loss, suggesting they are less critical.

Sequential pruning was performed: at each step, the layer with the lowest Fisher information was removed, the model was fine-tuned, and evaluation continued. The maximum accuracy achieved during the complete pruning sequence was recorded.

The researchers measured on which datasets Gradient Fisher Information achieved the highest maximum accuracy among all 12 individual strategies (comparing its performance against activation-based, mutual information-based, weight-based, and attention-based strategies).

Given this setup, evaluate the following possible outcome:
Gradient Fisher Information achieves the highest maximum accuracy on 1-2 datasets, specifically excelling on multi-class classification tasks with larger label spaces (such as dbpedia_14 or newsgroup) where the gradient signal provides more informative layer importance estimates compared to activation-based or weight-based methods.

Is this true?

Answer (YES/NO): NO